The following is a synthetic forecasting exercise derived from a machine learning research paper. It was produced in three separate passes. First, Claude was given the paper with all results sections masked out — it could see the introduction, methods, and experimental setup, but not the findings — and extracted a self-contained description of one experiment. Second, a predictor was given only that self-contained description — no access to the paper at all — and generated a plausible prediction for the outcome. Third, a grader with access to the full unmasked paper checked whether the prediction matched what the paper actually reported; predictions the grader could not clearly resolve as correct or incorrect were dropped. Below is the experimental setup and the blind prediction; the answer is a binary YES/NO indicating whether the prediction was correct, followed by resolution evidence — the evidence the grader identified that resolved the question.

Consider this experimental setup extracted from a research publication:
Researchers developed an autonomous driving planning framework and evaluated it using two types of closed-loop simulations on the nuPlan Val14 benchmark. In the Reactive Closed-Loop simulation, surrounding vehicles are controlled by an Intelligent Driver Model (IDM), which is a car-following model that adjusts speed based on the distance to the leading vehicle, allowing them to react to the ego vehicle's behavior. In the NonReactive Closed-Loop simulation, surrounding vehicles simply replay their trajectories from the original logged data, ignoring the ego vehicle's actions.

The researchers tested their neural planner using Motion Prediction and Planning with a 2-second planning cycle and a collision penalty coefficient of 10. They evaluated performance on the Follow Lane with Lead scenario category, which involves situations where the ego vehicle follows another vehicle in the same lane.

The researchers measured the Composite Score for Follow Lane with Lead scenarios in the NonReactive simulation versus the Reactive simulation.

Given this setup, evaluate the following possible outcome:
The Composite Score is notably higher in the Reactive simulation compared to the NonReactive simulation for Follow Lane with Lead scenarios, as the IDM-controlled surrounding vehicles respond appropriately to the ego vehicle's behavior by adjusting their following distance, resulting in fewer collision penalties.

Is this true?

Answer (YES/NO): NO